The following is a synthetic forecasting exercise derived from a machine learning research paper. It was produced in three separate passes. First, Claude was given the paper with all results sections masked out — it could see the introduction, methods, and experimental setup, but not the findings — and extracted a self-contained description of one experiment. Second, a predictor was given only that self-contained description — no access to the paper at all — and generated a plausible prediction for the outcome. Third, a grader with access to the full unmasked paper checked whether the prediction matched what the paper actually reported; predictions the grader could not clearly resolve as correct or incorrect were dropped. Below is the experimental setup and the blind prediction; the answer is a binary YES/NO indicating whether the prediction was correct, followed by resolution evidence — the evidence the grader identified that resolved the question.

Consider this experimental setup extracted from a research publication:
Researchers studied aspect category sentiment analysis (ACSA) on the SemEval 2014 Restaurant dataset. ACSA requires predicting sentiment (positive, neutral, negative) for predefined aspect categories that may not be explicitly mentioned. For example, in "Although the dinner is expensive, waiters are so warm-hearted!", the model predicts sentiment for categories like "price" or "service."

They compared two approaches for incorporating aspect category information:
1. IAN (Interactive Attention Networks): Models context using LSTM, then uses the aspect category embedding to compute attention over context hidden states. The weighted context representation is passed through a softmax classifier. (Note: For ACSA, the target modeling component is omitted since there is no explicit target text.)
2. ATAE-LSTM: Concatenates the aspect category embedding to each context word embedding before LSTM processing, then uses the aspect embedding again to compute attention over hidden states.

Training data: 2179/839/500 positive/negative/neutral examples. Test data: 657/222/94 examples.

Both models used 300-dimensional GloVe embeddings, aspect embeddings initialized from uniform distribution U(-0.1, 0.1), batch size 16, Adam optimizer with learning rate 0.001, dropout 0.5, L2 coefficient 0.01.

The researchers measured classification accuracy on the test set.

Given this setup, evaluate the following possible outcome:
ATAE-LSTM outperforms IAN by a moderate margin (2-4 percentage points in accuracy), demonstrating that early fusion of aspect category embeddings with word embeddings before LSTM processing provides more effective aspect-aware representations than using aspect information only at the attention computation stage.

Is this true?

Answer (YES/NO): NO